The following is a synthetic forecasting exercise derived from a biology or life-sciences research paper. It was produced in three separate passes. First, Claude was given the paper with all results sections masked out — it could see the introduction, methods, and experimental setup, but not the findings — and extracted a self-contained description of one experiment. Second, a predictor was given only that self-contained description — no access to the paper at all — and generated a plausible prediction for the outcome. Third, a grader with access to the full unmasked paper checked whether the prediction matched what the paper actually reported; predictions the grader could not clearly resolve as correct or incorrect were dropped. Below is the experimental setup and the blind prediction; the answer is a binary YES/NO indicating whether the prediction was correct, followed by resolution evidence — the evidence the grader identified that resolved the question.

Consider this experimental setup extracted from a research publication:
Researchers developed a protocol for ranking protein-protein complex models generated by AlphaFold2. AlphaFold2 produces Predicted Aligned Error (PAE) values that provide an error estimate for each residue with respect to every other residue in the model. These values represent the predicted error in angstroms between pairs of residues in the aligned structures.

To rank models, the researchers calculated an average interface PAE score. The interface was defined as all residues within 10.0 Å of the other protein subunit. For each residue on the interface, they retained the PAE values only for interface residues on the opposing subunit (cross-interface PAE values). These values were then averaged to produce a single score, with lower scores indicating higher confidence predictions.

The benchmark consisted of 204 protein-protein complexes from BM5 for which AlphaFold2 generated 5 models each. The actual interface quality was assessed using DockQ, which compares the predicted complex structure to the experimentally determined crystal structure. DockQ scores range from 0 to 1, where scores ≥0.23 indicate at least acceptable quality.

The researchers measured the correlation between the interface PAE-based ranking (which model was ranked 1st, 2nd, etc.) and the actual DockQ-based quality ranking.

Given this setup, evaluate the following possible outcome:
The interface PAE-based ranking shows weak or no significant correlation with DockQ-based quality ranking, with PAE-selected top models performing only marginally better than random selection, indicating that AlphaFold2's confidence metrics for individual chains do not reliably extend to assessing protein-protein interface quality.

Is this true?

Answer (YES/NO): NO